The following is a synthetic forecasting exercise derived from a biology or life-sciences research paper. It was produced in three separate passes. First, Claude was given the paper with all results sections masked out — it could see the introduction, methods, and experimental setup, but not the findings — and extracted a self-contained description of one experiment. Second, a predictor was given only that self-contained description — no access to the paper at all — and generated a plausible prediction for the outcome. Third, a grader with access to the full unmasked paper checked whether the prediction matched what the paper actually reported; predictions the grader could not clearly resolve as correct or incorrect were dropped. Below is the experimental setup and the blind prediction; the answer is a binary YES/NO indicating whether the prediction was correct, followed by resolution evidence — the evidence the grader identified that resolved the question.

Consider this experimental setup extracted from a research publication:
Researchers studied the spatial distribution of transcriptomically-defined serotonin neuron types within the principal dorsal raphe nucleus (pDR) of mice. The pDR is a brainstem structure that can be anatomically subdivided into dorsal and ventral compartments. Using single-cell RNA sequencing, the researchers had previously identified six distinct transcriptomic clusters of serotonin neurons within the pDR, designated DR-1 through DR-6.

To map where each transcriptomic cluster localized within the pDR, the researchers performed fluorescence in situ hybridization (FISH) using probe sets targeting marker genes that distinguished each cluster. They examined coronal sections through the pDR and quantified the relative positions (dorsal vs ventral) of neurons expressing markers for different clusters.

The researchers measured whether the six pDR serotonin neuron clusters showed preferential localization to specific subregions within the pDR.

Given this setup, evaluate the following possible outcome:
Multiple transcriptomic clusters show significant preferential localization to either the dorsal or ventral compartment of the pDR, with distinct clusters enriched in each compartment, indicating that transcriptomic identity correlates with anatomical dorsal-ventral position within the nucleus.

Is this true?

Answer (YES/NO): YES